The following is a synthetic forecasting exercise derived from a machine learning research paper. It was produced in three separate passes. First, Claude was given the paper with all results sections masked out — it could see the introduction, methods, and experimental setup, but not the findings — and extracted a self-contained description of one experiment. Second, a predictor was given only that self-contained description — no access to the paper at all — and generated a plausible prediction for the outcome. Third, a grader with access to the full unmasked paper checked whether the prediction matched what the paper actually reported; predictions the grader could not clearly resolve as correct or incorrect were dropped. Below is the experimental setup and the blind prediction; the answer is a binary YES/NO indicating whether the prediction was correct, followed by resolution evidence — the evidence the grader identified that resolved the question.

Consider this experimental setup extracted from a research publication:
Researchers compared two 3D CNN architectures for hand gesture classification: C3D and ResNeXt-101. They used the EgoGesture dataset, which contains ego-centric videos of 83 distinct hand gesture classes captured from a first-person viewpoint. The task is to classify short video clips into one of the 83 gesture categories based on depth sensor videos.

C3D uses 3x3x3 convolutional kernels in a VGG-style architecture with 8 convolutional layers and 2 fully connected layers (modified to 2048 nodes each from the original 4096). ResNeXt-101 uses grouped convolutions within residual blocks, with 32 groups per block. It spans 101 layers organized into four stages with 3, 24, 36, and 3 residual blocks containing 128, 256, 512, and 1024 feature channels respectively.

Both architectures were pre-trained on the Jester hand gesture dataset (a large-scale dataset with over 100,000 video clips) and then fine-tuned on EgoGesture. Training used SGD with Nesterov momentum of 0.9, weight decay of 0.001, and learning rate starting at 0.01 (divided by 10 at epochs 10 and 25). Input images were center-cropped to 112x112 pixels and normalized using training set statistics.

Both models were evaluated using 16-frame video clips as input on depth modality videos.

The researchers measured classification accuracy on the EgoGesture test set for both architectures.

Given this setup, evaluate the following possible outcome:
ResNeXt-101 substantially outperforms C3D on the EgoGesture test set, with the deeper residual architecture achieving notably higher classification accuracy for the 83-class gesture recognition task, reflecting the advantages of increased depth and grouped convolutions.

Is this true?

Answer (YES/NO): YES